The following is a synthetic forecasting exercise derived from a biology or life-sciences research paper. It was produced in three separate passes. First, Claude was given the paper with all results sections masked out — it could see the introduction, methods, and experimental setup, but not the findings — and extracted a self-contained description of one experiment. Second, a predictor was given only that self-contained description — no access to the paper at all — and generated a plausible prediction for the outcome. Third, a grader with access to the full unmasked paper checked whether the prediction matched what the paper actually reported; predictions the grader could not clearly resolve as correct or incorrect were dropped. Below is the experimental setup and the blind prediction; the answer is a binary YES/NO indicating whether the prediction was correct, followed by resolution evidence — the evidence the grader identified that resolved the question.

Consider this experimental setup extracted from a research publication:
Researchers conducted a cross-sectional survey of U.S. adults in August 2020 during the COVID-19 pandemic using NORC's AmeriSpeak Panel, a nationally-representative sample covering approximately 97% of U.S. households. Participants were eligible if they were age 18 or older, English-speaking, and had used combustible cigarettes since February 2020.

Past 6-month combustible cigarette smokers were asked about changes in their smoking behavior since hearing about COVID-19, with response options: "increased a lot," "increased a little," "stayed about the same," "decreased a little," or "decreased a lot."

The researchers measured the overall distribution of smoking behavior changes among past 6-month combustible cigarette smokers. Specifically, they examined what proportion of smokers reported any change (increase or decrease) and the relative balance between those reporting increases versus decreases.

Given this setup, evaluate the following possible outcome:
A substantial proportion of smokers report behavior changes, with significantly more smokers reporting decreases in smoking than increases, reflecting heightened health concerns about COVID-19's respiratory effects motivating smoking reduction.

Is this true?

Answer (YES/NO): NO